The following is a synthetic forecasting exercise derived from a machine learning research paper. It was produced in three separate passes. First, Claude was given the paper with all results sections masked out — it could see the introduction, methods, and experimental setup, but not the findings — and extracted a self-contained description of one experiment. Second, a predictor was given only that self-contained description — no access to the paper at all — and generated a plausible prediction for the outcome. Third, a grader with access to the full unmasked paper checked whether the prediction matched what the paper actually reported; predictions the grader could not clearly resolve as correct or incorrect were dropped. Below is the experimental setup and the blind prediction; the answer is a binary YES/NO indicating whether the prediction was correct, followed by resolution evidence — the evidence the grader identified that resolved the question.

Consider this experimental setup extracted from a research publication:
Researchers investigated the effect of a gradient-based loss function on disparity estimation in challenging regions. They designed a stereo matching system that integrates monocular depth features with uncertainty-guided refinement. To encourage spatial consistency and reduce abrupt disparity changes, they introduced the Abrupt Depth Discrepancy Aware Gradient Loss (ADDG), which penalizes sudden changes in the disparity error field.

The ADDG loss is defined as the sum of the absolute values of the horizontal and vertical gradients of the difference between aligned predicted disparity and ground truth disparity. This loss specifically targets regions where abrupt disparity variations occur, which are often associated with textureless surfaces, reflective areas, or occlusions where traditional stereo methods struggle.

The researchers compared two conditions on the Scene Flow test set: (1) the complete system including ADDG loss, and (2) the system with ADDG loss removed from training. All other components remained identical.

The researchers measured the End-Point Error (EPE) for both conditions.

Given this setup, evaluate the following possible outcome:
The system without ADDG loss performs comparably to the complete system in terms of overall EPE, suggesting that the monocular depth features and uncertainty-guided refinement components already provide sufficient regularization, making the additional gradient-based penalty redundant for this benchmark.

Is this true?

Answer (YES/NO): NO